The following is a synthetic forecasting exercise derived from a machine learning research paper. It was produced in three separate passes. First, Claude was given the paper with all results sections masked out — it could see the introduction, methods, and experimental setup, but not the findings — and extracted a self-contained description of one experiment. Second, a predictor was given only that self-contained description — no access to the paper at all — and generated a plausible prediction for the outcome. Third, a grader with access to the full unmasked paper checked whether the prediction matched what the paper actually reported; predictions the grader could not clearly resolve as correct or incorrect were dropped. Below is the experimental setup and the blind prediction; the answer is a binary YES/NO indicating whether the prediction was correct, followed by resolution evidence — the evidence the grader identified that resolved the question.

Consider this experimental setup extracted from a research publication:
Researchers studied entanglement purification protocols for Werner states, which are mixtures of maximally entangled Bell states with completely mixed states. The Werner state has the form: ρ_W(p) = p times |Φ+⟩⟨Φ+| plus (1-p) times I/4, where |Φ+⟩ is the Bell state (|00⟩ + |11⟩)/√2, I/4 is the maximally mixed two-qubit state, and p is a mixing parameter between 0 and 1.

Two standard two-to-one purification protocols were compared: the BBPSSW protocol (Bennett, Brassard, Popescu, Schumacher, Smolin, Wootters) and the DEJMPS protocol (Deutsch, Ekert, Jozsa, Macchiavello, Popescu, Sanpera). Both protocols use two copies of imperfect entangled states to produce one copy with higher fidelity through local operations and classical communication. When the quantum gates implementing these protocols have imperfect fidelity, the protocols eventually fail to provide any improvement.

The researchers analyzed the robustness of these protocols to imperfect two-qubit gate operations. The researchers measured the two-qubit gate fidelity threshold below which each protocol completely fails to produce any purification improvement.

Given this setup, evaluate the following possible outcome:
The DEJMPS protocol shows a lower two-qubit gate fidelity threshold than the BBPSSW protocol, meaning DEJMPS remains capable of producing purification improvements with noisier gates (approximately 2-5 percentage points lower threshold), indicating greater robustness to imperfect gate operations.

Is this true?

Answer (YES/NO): YES